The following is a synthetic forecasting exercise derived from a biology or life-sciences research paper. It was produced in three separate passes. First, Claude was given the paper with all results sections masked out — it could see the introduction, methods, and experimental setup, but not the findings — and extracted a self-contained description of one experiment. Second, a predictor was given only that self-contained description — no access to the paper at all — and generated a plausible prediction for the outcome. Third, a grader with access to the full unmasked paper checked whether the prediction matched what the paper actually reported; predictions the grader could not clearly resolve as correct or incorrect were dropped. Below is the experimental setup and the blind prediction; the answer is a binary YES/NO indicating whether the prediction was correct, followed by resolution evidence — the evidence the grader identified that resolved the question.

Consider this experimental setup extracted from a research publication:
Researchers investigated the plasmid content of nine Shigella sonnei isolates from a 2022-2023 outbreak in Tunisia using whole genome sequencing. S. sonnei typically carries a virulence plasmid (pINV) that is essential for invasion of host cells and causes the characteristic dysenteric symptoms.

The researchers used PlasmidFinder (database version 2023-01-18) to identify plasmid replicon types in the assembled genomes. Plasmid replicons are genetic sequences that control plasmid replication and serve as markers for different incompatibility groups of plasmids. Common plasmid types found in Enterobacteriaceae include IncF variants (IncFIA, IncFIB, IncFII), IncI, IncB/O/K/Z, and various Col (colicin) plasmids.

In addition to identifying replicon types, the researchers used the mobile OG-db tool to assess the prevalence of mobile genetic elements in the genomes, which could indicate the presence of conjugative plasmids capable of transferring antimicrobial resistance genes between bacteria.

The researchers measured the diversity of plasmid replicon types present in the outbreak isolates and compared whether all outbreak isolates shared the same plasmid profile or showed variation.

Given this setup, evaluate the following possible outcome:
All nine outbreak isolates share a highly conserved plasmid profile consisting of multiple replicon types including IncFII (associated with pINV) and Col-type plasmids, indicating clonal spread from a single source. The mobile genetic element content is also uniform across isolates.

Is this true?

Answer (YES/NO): NO